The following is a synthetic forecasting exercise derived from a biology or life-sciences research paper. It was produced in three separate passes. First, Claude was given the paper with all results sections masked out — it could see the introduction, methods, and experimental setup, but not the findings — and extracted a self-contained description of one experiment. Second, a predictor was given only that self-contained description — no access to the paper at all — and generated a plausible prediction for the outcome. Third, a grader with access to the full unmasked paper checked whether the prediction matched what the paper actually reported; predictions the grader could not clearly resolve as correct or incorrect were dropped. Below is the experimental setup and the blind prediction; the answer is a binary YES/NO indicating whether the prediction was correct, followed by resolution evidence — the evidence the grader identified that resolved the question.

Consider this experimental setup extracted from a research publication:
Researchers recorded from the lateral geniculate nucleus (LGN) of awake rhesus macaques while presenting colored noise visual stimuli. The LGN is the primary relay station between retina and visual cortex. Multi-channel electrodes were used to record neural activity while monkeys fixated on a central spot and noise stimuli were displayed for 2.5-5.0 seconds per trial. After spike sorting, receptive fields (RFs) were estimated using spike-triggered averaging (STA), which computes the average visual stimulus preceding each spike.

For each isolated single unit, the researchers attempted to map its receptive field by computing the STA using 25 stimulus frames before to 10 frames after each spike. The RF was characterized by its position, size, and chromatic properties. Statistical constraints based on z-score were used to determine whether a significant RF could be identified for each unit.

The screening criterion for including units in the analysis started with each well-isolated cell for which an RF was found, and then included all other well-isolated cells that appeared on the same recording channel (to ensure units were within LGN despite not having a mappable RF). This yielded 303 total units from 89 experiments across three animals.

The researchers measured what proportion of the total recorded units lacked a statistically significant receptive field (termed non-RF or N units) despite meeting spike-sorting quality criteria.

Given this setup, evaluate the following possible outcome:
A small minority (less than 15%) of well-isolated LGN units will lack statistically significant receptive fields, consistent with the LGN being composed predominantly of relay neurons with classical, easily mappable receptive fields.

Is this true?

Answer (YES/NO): NO